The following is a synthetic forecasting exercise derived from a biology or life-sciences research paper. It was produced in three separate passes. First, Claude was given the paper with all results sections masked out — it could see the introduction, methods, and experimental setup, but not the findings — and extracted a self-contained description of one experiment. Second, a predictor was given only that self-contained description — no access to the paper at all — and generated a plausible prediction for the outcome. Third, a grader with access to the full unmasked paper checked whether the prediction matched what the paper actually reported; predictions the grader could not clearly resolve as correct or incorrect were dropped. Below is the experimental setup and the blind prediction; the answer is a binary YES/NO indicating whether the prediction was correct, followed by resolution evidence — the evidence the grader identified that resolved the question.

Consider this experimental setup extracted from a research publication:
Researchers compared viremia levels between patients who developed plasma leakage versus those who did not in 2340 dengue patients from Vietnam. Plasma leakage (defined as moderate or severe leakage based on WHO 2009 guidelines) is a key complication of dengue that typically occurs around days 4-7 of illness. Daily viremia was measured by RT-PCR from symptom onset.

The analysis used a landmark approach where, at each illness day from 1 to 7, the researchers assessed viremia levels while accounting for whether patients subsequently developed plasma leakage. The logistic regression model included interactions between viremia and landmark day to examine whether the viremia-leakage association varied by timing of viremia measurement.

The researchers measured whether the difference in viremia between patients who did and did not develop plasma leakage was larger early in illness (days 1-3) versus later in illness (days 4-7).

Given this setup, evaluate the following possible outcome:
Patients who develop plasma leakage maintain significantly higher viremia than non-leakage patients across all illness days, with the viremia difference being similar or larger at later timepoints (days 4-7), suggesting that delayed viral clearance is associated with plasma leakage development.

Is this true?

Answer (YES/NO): NO